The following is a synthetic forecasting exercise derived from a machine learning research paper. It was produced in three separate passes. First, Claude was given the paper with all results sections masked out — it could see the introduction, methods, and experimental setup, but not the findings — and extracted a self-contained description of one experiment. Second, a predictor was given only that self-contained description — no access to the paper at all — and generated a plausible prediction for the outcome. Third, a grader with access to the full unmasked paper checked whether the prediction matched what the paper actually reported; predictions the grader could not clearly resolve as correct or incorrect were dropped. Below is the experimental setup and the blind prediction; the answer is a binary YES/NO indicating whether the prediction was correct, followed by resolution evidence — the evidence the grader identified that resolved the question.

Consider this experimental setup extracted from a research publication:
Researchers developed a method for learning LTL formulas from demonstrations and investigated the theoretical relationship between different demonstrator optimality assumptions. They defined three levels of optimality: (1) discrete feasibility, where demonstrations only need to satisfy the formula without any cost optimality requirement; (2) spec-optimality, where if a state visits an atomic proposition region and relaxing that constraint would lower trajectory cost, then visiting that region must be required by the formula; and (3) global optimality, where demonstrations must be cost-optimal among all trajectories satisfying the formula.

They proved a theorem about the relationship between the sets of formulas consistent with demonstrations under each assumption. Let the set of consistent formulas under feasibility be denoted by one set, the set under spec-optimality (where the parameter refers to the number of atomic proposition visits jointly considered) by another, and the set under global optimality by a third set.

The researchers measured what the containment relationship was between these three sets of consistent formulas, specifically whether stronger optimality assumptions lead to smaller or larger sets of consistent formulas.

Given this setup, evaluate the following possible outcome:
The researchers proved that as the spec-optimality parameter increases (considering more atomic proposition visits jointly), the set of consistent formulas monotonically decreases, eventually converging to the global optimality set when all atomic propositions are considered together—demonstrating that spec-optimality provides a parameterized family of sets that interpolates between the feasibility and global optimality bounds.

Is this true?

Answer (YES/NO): NO